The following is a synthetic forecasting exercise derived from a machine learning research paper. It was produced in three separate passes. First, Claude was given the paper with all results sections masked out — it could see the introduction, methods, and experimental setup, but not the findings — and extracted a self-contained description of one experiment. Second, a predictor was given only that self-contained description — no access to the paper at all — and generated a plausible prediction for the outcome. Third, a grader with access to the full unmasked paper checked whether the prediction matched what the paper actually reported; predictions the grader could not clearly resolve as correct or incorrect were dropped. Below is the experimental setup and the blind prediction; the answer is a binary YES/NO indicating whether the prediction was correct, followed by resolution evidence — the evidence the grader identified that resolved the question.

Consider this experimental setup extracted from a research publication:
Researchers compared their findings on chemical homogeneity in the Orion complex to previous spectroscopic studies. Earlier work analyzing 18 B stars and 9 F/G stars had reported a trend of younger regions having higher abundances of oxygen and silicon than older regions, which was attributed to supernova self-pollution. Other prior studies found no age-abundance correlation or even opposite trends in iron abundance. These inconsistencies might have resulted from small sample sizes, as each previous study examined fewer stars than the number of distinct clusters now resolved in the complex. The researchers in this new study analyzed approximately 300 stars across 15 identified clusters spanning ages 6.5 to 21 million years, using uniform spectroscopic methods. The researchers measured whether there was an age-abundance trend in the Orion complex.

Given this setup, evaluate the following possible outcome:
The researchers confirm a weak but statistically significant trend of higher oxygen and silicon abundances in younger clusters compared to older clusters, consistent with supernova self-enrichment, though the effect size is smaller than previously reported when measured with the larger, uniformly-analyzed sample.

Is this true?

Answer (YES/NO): NO